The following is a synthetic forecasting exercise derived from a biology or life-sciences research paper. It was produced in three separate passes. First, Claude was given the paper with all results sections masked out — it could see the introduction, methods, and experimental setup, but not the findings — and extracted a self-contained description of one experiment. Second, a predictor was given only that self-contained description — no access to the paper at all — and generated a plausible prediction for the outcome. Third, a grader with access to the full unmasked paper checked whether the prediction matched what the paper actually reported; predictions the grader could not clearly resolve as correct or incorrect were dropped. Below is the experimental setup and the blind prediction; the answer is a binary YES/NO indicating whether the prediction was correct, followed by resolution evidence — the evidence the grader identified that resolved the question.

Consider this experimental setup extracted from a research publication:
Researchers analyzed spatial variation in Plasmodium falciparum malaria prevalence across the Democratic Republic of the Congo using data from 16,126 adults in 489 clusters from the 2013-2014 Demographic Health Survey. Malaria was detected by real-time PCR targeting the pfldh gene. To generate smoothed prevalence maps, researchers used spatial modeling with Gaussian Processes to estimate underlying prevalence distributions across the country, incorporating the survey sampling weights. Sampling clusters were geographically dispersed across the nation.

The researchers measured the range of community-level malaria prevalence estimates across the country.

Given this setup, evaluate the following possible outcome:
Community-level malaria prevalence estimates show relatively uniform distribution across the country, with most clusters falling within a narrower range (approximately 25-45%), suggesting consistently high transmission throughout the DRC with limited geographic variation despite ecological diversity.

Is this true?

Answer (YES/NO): NO